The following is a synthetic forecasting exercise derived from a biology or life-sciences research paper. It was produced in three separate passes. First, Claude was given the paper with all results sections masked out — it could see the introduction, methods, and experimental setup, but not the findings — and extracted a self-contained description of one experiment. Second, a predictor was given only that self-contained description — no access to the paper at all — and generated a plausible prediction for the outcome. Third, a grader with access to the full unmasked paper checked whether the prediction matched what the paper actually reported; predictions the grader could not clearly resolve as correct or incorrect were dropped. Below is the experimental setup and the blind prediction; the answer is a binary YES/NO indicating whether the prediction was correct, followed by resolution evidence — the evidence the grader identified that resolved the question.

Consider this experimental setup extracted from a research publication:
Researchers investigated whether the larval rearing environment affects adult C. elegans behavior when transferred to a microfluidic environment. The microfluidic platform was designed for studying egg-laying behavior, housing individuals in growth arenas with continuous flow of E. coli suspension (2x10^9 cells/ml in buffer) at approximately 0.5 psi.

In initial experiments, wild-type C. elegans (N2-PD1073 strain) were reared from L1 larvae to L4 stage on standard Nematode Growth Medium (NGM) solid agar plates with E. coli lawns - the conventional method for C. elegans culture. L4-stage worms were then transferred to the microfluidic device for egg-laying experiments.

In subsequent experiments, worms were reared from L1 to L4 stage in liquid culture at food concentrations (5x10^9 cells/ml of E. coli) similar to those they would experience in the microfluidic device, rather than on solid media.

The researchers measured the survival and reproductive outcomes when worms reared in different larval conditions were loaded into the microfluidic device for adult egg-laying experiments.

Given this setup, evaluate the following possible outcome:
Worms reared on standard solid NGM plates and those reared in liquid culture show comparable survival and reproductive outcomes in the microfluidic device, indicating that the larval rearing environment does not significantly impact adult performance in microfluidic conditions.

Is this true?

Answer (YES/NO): NO